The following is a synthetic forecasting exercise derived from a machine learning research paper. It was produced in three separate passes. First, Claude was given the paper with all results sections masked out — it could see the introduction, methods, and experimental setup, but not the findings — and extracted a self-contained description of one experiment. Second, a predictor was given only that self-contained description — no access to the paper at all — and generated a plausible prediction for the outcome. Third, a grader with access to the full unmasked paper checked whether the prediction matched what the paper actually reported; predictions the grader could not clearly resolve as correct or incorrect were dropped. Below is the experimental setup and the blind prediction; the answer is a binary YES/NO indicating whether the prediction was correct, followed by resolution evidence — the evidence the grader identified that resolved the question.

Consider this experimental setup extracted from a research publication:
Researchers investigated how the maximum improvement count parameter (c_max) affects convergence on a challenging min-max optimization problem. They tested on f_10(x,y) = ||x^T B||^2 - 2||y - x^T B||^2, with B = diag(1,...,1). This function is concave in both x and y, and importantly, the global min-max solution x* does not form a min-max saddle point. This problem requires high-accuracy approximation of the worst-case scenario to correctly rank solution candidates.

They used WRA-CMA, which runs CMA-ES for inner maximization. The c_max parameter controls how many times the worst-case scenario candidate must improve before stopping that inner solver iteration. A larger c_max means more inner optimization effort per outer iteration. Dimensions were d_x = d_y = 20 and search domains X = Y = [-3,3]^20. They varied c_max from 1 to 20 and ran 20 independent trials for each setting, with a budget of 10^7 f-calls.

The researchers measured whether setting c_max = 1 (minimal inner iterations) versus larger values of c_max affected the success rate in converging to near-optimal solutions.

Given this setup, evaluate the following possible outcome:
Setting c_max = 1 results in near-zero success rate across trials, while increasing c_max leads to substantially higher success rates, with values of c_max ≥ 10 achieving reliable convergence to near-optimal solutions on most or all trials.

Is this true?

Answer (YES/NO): NO